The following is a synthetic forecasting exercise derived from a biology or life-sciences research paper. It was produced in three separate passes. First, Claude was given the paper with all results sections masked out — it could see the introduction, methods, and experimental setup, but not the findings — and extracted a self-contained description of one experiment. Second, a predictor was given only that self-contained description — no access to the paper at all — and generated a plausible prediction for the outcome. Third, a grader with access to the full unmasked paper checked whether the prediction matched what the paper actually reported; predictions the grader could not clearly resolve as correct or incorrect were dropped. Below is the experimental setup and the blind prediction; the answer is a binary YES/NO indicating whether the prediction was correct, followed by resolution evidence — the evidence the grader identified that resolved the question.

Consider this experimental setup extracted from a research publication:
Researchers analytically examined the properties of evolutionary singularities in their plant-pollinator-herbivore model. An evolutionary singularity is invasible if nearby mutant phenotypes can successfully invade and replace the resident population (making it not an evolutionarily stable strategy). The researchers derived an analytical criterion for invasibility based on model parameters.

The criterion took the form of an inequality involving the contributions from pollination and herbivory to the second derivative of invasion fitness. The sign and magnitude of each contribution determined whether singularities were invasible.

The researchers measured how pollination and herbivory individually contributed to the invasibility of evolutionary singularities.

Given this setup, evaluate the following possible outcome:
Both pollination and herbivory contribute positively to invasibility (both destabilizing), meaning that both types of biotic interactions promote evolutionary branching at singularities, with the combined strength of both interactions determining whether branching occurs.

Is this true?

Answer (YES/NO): NO